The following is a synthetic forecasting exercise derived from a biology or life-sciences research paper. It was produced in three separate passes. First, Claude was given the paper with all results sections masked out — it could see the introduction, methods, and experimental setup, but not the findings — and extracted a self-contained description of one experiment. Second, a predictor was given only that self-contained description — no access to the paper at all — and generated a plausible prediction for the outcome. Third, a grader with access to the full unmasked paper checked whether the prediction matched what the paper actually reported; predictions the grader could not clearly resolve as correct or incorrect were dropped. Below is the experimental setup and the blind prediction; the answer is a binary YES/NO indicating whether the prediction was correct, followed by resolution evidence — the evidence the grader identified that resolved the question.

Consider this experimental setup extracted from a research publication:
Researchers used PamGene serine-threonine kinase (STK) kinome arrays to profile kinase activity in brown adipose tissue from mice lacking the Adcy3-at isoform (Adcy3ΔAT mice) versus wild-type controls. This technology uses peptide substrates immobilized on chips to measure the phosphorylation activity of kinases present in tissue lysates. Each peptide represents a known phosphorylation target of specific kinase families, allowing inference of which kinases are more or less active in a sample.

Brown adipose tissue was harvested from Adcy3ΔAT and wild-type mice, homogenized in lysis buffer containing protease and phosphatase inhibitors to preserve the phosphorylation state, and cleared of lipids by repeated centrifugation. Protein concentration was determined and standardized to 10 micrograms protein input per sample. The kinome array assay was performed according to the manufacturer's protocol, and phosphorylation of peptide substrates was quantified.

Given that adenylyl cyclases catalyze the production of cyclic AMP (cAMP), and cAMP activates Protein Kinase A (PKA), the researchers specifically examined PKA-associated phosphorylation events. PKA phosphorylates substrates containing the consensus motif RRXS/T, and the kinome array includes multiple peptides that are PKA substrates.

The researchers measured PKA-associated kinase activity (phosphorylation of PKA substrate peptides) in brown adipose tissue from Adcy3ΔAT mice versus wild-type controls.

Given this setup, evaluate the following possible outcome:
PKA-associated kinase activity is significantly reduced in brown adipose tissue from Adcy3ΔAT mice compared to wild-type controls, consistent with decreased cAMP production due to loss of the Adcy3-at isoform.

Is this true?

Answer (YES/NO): NO